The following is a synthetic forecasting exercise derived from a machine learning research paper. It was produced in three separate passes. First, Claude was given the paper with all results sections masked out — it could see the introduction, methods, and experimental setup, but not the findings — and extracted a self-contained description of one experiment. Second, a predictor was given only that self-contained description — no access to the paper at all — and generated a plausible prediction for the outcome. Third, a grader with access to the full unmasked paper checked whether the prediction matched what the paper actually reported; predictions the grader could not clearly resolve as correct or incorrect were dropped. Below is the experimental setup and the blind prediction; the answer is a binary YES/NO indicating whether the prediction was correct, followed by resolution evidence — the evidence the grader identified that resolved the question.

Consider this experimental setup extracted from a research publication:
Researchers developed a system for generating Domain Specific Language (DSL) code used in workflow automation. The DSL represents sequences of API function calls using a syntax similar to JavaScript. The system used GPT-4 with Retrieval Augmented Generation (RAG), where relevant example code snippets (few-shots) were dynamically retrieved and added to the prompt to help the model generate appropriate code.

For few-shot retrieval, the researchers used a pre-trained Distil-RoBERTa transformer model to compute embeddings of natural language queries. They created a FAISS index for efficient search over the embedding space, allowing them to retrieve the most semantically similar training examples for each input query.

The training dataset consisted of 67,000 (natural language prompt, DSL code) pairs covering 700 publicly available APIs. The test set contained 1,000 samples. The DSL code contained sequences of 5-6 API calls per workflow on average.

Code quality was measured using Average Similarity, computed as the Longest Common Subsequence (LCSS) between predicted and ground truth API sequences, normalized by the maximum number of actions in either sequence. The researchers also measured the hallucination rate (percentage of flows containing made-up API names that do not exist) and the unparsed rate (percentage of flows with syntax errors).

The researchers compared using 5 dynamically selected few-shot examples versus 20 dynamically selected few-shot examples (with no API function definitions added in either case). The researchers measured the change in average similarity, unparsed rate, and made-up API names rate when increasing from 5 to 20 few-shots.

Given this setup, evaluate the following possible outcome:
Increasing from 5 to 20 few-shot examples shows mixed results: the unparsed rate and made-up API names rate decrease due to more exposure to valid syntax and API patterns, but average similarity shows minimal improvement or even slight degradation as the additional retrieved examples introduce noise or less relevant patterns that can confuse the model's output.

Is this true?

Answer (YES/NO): NO